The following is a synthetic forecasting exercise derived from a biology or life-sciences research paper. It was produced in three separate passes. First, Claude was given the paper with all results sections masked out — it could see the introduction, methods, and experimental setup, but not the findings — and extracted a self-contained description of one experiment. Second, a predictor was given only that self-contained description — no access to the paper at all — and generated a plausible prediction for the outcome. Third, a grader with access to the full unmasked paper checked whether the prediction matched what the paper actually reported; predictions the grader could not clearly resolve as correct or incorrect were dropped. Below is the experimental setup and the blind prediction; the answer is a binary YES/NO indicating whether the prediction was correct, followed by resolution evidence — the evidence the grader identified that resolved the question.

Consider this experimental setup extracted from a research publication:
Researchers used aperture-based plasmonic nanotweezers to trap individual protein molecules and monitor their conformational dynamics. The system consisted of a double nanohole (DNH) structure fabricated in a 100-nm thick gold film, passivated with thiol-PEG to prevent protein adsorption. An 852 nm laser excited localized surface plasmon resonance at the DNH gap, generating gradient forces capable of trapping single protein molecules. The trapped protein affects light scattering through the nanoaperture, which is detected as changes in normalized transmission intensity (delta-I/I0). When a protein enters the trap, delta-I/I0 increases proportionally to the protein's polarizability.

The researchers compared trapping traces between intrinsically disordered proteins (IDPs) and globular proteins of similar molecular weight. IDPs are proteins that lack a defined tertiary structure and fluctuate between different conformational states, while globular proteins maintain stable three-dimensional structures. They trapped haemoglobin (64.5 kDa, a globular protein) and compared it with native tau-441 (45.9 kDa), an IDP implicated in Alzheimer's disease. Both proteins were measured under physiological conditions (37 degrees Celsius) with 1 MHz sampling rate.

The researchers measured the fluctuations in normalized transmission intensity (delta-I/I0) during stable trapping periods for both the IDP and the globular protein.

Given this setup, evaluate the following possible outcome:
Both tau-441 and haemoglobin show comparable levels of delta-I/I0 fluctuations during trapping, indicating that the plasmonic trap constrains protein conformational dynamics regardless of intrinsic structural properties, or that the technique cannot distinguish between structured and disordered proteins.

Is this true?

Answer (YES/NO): NO